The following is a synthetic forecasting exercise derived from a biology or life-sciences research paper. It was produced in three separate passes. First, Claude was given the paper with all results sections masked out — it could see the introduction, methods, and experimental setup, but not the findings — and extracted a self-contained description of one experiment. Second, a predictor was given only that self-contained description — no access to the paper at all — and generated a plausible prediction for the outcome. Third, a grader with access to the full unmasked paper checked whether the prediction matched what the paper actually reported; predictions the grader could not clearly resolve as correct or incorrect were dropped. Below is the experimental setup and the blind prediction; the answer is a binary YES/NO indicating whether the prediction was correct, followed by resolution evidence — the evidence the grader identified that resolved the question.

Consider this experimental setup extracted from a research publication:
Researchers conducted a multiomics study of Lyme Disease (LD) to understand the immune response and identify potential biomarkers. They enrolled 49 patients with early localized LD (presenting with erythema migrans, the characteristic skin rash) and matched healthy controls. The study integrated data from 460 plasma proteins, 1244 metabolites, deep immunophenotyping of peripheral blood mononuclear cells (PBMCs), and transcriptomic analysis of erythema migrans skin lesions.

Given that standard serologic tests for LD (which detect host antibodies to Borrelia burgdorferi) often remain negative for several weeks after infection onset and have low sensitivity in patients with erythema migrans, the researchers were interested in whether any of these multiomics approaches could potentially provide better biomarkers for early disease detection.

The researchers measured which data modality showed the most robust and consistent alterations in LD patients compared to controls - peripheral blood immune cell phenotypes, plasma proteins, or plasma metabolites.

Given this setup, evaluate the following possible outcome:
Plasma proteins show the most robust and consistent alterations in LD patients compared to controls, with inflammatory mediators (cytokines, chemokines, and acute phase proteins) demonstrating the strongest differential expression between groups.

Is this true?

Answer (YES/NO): NO